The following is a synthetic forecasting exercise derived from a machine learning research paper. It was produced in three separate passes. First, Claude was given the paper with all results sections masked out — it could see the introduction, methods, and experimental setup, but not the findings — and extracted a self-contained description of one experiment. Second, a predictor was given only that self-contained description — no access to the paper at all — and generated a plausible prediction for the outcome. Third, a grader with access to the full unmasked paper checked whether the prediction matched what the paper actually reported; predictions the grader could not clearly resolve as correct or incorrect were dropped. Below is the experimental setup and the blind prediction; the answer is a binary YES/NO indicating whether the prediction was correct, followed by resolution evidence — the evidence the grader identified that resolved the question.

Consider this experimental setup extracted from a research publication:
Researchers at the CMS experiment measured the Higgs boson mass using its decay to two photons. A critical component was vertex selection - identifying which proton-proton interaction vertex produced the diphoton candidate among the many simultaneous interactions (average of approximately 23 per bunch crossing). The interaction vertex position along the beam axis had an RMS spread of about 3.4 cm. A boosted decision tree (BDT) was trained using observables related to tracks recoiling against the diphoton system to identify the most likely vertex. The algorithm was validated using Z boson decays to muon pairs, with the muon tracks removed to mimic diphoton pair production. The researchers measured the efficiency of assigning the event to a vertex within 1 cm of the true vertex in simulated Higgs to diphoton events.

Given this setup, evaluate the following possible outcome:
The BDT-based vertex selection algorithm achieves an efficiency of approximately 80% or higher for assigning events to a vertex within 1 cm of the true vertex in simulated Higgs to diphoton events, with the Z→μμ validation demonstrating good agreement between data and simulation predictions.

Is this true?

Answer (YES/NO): NO